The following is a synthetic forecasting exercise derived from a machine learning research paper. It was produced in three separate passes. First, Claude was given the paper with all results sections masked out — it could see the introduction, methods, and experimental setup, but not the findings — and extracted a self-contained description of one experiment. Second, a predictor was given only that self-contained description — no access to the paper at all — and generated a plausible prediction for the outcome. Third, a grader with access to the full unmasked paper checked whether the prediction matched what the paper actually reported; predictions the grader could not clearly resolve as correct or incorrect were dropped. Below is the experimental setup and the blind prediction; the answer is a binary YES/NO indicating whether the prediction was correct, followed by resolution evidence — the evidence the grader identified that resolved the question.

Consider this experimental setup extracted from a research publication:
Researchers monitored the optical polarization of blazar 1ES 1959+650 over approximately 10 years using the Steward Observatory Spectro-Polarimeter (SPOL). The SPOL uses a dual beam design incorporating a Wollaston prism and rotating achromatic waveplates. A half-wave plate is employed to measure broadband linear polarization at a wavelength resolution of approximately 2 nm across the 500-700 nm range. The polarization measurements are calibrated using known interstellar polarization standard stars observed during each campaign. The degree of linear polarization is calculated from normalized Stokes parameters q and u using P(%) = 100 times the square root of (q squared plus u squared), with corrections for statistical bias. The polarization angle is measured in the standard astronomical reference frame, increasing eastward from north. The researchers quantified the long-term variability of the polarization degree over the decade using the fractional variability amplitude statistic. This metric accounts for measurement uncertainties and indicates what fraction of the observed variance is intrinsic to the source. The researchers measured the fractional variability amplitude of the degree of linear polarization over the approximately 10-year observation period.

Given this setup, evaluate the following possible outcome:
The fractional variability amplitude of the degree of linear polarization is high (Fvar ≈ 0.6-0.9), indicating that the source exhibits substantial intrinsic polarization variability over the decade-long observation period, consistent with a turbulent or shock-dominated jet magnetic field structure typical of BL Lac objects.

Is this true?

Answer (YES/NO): NO